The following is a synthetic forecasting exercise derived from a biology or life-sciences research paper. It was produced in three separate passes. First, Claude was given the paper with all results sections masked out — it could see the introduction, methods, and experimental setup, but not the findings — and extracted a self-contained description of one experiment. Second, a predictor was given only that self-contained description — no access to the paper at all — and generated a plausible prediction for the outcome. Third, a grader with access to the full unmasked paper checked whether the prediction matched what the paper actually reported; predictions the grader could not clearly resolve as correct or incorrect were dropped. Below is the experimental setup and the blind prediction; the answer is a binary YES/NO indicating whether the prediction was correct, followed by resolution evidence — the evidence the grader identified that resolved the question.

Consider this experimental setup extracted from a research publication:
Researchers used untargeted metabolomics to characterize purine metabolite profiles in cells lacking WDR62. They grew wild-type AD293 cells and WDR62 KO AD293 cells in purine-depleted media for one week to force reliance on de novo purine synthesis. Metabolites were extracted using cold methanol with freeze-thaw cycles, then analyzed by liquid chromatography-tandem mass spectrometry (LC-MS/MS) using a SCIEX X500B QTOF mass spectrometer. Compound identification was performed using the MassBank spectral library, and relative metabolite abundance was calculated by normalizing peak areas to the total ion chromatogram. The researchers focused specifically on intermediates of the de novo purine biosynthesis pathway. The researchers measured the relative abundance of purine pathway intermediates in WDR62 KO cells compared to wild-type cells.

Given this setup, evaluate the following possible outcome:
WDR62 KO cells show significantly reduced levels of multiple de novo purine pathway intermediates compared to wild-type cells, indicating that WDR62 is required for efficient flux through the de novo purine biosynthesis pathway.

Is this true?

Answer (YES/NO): NO